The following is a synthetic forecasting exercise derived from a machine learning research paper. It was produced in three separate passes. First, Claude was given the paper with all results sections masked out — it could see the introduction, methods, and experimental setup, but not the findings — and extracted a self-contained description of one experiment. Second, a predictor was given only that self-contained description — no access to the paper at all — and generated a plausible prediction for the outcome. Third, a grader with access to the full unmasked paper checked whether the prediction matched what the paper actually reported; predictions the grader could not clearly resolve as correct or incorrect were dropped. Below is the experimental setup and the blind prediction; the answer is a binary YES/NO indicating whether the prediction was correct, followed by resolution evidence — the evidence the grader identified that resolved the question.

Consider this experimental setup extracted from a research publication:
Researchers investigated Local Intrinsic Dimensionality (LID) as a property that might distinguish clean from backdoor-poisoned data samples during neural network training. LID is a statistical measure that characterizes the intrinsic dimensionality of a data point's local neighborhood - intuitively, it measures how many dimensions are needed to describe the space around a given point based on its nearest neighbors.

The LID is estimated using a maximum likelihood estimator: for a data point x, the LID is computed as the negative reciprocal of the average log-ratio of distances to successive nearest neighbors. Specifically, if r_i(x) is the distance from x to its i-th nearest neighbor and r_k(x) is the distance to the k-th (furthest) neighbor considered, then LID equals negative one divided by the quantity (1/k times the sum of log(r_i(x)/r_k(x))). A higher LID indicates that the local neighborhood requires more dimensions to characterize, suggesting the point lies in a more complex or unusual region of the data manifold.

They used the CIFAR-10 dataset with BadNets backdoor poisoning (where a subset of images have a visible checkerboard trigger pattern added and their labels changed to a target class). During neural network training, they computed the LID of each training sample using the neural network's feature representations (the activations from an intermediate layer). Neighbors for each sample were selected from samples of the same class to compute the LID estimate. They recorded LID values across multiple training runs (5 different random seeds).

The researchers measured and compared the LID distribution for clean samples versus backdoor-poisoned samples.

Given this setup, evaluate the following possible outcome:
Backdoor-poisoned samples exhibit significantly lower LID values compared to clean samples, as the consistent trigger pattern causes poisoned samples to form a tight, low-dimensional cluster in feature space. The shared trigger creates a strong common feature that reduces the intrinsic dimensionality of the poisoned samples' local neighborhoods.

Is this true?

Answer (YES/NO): NO